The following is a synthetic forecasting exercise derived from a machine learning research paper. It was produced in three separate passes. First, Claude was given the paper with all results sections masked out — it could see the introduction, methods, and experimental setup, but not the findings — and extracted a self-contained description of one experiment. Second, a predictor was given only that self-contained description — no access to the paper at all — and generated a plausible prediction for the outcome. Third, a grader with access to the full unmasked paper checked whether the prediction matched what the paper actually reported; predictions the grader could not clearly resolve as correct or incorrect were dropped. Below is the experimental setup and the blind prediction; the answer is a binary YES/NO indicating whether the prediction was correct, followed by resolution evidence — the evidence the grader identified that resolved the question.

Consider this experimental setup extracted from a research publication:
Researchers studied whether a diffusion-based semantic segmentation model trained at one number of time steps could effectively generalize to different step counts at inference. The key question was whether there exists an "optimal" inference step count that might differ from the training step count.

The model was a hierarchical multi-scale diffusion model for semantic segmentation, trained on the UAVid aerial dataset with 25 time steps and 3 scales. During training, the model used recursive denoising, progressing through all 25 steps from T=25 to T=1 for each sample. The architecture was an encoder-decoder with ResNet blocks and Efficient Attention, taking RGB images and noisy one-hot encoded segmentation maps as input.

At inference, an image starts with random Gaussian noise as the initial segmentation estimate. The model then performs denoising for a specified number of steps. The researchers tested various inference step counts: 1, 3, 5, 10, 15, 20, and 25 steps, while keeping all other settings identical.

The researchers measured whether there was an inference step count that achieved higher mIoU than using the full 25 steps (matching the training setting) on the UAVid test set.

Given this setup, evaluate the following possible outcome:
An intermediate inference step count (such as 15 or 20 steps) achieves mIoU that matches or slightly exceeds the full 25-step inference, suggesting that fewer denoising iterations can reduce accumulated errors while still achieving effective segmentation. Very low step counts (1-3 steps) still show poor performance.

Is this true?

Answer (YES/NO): YES